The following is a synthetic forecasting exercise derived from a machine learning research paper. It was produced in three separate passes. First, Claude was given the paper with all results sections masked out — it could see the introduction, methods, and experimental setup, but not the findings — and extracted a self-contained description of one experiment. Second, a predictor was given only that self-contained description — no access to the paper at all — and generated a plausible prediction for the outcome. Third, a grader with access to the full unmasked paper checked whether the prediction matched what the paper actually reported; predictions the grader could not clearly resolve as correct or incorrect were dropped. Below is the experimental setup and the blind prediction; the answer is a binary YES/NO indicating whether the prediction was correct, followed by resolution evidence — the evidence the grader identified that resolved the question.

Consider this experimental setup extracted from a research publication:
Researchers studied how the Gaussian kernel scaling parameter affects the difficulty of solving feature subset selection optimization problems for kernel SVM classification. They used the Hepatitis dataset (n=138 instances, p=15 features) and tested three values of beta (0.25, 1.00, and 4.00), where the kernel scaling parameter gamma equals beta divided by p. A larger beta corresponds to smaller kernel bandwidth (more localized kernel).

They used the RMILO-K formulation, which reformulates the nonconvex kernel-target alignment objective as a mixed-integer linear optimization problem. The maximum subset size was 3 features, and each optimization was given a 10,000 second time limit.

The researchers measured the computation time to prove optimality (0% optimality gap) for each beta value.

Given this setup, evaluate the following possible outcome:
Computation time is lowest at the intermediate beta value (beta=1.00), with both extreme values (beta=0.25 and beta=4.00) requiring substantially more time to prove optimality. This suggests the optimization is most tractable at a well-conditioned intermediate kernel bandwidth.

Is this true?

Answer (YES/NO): NO